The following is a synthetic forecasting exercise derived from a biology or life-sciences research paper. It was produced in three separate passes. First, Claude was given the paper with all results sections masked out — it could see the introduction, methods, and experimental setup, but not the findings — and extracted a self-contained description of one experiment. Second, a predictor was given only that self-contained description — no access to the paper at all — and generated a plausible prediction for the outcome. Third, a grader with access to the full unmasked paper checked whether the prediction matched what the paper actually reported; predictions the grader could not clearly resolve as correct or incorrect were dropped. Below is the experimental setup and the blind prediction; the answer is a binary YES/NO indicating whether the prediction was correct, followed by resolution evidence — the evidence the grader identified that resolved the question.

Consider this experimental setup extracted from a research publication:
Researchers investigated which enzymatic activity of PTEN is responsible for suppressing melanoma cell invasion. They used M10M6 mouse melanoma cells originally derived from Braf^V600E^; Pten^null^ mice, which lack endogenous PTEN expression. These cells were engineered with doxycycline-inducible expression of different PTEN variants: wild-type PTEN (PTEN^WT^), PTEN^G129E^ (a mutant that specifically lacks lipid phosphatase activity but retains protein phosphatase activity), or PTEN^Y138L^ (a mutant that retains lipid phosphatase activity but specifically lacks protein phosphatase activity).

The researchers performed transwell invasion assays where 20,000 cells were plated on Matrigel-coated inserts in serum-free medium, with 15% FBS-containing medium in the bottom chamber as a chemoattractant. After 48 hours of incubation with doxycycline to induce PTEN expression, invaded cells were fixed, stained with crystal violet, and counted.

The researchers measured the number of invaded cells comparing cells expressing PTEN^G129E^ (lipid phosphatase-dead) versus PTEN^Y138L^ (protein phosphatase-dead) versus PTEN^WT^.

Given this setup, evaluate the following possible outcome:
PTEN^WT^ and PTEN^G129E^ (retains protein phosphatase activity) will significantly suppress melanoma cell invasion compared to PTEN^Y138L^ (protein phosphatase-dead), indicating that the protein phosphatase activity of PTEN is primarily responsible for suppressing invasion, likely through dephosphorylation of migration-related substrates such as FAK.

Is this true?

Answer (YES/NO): NO